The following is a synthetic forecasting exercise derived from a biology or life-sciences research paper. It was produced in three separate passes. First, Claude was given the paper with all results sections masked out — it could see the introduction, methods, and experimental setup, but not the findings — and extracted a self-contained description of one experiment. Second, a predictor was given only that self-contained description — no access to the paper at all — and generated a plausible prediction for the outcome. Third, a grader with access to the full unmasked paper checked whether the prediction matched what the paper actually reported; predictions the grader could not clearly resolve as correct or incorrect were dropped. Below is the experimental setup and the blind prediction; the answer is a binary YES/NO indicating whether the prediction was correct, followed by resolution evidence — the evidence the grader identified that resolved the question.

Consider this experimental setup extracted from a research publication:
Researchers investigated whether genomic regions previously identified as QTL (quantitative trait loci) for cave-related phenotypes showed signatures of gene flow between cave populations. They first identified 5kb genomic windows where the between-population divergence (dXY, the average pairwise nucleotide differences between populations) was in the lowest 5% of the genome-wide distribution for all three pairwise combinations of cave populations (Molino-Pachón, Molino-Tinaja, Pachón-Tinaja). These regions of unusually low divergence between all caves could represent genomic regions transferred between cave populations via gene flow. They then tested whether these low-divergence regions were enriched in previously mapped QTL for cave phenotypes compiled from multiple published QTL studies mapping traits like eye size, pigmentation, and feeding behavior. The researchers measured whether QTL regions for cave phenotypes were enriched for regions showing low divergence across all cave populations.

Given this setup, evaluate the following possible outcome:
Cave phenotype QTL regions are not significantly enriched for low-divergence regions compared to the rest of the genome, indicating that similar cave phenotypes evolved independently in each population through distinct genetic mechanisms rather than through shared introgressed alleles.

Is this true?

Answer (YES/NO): NO